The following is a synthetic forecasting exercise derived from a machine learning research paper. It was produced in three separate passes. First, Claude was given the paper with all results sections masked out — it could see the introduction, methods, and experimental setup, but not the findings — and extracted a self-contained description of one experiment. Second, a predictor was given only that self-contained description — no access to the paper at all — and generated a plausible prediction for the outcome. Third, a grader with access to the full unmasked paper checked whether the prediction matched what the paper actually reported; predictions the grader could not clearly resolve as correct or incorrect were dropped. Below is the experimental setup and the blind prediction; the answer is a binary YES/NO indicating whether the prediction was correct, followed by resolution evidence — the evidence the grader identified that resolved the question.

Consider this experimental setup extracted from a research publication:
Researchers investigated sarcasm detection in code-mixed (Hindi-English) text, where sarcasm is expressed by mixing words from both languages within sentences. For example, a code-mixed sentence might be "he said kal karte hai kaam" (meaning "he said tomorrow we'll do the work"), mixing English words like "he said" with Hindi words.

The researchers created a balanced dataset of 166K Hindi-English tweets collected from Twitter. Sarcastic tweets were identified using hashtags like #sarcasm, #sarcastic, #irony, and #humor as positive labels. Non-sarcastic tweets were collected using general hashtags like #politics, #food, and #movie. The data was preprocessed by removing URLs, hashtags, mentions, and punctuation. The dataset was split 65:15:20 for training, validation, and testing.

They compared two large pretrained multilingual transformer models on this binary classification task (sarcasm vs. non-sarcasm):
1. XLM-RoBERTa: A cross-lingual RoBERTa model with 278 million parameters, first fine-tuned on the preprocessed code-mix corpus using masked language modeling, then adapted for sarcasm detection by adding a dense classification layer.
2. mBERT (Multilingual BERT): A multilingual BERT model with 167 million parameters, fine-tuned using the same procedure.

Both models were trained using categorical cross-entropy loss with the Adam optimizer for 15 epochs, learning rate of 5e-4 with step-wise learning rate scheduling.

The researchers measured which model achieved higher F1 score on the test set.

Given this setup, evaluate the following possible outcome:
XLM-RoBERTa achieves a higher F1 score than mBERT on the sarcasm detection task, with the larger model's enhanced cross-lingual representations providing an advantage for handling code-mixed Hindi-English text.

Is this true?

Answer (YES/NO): YES